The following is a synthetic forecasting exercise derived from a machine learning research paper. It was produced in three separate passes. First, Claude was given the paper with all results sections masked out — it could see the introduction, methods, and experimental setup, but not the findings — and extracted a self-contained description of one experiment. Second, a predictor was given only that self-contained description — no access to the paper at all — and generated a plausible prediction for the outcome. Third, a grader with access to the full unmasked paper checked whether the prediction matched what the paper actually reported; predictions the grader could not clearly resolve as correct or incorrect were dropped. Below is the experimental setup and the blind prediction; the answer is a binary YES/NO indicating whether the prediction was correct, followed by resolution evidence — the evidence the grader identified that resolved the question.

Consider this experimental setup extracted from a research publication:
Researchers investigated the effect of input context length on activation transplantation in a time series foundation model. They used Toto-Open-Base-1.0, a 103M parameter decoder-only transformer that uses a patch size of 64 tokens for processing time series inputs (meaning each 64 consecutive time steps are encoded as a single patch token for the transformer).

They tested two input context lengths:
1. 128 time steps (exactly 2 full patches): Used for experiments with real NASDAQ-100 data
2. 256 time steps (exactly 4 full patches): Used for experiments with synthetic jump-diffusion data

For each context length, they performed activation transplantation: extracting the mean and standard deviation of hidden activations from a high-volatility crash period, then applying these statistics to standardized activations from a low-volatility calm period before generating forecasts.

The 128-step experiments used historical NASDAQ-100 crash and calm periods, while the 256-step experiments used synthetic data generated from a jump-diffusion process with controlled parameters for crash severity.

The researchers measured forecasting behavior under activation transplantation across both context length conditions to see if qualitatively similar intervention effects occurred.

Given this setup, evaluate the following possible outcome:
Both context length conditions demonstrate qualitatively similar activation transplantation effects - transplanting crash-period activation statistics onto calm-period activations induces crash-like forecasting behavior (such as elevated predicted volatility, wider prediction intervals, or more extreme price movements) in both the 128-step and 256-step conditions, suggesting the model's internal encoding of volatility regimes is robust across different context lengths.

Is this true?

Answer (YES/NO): YES